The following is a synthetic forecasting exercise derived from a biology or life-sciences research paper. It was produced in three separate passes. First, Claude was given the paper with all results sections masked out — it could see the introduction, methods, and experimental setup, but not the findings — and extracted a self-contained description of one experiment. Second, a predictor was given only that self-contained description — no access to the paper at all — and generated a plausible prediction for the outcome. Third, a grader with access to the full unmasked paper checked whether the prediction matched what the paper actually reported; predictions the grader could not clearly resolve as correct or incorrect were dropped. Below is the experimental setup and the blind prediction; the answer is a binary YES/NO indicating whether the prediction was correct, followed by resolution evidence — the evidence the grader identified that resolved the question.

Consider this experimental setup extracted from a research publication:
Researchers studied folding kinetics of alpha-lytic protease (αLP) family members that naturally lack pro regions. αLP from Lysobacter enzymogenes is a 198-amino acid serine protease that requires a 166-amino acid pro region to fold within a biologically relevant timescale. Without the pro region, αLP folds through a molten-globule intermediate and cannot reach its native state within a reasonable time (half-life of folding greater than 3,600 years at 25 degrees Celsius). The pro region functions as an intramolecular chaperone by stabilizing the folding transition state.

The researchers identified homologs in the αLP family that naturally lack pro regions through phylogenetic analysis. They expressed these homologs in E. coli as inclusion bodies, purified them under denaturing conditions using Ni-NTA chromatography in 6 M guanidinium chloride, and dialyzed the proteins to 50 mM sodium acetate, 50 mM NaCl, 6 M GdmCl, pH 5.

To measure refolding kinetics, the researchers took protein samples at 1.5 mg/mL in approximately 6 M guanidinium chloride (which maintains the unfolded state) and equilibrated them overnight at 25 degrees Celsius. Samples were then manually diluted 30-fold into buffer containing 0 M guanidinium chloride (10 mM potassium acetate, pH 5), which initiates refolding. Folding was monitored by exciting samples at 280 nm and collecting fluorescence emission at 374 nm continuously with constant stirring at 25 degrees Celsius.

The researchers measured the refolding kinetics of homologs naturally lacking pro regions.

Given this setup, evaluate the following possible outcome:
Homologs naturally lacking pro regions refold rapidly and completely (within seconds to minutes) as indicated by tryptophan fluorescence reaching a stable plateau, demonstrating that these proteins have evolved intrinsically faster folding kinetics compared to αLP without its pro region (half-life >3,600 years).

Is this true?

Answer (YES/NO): YES